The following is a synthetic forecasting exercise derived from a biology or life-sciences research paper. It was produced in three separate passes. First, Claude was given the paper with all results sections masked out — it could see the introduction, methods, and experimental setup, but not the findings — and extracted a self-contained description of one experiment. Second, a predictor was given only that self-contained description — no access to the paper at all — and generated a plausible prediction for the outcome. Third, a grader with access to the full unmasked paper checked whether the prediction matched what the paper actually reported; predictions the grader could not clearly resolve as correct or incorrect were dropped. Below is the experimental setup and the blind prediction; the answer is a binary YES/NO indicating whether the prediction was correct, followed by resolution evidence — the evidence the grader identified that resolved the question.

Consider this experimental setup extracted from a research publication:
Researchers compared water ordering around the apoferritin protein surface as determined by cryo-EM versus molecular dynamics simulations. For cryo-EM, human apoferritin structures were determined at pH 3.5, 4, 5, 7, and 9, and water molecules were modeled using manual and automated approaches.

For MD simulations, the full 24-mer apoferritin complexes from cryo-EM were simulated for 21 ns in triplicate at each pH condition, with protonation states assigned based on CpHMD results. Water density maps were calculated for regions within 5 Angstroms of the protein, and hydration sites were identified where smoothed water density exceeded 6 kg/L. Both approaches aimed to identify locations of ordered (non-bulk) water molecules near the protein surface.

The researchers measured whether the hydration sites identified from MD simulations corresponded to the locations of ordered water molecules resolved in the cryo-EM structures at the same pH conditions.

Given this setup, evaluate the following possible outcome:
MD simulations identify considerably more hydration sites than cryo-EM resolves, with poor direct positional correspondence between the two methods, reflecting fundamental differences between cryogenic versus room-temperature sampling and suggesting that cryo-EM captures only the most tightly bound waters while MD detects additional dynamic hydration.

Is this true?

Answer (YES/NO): NO